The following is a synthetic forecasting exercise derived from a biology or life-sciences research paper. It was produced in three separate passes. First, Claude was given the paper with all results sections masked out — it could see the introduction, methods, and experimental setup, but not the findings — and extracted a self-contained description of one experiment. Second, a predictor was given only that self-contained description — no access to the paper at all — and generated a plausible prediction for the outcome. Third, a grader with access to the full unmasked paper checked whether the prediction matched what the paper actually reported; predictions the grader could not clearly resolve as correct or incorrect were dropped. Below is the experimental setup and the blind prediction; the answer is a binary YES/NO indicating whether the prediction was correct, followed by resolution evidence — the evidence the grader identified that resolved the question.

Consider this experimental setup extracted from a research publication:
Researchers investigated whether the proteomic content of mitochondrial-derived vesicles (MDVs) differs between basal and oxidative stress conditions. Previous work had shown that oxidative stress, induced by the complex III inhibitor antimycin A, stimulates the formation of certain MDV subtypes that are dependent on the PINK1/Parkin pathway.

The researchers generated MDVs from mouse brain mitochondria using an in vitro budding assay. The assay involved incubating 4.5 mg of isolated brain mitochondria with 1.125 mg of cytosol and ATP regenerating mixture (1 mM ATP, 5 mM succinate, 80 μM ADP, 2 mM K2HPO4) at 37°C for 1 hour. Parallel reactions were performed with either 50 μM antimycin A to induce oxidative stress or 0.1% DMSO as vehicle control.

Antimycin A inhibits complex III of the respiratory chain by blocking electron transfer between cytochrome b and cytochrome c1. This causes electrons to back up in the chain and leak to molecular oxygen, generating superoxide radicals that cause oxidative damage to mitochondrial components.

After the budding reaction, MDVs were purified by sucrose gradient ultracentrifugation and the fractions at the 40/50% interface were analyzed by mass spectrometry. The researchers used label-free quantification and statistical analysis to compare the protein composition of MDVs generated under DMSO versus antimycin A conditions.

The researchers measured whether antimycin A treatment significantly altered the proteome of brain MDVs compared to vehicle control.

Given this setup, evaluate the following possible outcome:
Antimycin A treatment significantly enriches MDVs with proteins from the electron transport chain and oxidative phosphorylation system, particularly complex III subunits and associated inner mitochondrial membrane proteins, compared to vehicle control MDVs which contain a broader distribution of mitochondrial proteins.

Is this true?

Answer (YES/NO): NO